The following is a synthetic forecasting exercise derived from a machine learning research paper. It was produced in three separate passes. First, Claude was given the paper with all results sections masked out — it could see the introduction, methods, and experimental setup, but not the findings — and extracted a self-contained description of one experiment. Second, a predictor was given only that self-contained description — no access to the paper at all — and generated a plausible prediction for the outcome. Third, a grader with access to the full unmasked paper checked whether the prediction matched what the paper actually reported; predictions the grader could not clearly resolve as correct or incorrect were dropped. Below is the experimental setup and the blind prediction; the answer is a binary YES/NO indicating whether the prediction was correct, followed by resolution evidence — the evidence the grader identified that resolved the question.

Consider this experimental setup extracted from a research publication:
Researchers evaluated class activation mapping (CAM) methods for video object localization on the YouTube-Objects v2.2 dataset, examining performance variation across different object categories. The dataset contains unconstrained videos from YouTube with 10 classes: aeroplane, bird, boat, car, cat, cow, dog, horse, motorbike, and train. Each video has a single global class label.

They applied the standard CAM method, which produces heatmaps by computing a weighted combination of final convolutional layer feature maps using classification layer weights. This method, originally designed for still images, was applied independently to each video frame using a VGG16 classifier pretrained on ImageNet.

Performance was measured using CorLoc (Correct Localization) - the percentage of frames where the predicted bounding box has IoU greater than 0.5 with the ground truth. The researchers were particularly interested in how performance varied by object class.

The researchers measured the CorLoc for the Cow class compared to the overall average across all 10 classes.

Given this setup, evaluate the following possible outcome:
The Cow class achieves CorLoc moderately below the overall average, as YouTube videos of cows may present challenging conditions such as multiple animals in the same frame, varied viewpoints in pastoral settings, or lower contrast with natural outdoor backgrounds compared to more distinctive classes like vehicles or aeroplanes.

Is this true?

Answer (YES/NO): NO